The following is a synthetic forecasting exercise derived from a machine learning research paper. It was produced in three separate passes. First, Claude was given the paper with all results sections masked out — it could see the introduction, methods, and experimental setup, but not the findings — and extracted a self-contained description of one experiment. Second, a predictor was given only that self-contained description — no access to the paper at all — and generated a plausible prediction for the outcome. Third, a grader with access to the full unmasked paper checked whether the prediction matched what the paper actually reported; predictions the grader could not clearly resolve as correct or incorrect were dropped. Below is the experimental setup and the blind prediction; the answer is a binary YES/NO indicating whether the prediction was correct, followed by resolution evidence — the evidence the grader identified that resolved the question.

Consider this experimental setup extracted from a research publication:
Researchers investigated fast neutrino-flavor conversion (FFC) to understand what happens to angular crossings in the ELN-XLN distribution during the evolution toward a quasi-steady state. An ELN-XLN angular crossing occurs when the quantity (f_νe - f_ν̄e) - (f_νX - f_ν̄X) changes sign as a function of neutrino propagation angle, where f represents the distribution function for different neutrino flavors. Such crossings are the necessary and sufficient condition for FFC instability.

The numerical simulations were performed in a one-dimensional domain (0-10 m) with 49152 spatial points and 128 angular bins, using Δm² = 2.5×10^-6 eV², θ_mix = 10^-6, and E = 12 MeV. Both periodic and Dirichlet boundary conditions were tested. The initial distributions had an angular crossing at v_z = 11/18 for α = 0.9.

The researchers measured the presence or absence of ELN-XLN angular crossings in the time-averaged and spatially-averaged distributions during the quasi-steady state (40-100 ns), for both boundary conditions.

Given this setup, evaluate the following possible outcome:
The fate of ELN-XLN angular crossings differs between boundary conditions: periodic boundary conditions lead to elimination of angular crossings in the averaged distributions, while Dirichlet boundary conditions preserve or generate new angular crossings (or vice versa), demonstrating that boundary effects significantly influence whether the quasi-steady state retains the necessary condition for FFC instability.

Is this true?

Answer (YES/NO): NO